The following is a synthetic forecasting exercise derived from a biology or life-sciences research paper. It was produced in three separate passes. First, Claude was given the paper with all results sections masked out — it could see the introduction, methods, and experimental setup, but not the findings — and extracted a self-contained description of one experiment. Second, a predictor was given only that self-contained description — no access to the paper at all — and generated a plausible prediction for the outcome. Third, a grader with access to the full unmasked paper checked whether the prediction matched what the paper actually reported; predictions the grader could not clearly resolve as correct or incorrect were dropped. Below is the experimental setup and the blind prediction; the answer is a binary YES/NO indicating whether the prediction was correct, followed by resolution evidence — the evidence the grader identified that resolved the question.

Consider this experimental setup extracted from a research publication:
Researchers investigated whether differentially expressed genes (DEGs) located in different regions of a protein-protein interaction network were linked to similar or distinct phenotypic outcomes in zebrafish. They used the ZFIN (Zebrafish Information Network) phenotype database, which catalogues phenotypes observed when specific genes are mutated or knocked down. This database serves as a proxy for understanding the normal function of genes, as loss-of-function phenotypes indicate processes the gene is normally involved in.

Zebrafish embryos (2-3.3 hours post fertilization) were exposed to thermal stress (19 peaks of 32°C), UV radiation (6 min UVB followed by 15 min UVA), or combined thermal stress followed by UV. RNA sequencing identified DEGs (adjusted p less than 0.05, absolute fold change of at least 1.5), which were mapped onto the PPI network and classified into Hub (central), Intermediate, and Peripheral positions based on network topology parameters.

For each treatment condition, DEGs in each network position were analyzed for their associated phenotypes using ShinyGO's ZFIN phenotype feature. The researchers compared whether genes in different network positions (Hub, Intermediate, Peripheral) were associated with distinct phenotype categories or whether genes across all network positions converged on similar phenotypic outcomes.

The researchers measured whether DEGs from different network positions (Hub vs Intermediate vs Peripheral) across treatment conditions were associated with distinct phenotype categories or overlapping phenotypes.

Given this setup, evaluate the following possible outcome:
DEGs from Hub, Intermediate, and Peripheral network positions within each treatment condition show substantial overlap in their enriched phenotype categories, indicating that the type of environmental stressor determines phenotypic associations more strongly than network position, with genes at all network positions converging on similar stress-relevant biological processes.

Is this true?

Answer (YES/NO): NO